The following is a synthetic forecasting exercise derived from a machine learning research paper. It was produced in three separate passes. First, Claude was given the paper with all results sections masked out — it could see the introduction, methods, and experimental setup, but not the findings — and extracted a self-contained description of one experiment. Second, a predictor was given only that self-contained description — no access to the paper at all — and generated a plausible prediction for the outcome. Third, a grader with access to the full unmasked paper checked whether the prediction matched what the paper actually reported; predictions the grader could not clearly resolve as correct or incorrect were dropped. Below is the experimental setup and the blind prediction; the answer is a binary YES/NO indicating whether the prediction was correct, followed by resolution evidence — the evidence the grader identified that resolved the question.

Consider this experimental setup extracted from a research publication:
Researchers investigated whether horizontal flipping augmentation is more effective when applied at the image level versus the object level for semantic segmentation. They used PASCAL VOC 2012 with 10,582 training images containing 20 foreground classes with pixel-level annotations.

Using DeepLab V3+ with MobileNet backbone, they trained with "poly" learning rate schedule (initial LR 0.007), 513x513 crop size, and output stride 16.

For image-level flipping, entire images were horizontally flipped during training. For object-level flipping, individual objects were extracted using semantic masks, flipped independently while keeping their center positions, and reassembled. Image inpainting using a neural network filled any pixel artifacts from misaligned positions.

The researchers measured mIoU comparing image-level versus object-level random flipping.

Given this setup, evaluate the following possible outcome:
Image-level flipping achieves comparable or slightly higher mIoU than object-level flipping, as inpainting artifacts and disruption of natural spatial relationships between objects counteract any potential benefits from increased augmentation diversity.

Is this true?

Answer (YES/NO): YES